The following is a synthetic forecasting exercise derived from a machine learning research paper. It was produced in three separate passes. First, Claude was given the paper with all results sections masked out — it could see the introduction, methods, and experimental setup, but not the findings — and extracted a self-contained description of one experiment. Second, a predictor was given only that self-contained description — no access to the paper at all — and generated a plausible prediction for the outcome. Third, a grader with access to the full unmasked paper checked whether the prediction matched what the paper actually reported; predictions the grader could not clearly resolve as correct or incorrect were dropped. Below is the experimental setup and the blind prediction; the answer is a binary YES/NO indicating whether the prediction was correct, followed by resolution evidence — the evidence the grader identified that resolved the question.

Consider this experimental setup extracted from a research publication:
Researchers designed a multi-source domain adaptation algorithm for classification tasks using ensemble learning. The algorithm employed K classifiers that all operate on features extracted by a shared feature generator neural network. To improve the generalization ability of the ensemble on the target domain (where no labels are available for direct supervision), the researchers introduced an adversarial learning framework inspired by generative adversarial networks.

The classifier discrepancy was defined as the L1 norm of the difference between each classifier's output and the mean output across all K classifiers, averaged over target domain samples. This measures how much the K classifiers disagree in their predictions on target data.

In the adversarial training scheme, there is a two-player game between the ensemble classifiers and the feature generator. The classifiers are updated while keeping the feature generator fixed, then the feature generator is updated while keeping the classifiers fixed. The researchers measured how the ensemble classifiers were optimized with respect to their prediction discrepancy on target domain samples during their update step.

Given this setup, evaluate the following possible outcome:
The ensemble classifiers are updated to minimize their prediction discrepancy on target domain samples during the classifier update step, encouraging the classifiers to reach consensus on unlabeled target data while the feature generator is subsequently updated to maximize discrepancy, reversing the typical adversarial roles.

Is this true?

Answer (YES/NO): NO